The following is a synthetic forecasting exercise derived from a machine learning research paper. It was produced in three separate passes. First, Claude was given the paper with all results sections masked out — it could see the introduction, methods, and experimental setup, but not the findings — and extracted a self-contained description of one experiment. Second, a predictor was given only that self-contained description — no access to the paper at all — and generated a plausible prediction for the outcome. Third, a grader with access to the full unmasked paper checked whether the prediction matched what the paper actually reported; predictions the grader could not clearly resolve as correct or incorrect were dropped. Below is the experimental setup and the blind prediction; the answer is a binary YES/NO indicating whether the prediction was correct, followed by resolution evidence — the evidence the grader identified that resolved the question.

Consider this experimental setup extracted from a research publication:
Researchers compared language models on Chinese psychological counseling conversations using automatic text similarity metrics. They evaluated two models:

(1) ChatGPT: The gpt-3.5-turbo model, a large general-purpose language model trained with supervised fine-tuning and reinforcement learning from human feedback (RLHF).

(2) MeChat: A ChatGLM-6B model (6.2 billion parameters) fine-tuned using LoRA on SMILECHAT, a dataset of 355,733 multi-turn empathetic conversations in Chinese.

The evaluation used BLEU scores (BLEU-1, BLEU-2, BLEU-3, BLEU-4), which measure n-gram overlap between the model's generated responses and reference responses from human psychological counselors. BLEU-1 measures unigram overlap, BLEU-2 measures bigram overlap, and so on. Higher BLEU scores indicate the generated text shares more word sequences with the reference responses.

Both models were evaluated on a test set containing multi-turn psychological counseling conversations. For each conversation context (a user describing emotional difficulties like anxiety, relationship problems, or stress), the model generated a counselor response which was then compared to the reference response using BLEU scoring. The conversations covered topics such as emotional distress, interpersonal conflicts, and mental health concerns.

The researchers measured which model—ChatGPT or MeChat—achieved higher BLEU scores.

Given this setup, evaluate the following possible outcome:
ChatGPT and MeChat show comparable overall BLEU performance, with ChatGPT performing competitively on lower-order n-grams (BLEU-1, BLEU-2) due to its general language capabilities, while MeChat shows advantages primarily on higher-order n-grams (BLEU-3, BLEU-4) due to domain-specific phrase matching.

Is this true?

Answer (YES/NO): NO